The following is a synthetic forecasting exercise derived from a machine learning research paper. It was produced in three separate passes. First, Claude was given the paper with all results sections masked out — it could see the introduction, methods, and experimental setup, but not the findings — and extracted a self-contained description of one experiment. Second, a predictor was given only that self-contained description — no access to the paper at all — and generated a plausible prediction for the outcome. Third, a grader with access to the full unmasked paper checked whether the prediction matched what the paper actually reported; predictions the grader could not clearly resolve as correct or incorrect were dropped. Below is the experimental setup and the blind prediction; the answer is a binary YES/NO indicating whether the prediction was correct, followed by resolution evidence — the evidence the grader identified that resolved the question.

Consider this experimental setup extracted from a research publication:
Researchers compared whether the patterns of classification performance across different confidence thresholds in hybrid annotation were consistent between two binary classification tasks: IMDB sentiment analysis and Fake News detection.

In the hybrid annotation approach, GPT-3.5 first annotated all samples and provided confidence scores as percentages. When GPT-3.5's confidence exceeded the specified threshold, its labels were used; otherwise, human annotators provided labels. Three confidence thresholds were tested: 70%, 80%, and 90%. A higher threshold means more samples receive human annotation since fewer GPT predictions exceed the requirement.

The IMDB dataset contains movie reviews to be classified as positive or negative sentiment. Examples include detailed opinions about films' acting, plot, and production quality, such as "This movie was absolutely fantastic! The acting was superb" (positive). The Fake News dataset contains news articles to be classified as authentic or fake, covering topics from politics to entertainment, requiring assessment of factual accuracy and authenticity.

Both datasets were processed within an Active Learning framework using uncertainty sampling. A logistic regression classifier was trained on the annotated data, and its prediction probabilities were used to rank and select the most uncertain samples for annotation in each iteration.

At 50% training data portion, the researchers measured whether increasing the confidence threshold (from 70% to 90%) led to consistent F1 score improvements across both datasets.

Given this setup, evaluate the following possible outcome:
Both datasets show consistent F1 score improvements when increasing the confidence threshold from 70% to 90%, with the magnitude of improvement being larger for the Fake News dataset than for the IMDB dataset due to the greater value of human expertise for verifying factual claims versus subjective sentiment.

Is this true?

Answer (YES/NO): NO